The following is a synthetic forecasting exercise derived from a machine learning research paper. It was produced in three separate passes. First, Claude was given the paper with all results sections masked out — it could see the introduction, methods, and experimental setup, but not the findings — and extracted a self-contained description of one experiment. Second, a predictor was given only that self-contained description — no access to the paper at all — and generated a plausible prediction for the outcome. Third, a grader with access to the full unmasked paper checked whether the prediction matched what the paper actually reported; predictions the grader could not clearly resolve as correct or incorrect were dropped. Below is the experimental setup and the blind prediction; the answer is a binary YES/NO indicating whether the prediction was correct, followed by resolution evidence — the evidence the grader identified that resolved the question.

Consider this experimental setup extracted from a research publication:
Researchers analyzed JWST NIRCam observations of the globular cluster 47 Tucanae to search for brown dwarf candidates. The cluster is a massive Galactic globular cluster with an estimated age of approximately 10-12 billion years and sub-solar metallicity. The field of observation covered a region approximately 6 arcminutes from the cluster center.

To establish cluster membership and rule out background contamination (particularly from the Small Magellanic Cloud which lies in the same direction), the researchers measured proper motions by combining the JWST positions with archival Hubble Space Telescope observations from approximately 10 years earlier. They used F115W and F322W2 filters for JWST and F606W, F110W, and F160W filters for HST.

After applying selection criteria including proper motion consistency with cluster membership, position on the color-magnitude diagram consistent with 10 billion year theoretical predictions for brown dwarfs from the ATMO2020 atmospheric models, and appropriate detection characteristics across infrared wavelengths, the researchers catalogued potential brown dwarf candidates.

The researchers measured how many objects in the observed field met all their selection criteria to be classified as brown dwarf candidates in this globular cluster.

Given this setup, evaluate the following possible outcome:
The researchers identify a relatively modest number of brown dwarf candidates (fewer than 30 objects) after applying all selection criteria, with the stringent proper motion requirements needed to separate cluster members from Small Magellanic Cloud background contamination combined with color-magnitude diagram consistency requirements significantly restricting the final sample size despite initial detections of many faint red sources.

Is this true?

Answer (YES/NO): YES